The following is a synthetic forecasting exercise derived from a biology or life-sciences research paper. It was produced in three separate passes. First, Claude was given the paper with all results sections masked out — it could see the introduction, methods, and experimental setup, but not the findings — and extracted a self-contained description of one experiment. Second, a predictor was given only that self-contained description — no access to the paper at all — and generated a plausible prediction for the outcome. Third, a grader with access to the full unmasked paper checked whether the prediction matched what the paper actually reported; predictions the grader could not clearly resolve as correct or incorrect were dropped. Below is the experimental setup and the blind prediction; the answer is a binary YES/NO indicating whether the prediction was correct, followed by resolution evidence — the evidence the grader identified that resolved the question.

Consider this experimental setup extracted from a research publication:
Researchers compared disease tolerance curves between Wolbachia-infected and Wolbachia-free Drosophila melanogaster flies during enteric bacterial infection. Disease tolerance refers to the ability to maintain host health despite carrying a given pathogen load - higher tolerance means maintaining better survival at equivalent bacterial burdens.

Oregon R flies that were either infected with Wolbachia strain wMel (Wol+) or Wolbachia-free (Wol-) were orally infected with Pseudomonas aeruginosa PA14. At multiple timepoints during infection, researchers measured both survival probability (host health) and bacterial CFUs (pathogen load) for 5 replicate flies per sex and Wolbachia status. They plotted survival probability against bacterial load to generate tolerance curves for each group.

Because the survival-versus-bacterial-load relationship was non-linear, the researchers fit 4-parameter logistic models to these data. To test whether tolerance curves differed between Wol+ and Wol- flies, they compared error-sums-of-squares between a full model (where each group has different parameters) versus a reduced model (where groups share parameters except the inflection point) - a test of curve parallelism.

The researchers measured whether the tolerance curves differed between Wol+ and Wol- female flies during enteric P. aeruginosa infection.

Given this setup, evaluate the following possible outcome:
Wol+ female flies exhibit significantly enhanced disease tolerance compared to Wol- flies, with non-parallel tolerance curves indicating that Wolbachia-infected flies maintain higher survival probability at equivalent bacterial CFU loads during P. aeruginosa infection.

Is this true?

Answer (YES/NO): NO